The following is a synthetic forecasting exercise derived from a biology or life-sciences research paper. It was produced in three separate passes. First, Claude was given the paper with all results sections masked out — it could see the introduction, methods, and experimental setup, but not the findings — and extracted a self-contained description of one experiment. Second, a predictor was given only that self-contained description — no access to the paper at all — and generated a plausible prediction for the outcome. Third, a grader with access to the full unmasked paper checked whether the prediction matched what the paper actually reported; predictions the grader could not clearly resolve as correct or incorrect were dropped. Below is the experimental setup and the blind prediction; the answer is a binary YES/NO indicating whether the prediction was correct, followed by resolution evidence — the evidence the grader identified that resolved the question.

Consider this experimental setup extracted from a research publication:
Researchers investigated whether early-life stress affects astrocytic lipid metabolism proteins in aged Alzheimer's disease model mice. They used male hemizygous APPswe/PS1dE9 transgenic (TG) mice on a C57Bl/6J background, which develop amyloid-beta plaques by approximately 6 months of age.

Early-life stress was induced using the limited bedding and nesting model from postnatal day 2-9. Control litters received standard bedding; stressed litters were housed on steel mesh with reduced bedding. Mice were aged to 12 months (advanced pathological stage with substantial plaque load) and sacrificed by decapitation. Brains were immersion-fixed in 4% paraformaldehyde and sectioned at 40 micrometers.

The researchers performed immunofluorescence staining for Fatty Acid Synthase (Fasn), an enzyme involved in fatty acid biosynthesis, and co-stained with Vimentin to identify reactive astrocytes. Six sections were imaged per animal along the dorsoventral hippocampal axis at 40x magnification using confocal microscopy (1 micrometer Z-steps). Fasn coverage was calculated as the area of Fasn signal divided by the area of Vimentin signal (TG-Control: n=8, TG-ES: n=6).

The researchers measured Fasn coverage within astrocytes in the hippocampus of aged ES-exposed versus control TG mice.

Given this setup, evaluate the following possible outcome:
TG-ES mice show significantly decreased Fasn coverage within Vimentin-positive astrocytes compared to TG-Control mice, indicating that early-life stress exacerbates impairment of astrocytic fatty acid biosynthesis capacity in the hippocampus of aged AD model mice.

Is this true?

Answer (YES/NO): NO